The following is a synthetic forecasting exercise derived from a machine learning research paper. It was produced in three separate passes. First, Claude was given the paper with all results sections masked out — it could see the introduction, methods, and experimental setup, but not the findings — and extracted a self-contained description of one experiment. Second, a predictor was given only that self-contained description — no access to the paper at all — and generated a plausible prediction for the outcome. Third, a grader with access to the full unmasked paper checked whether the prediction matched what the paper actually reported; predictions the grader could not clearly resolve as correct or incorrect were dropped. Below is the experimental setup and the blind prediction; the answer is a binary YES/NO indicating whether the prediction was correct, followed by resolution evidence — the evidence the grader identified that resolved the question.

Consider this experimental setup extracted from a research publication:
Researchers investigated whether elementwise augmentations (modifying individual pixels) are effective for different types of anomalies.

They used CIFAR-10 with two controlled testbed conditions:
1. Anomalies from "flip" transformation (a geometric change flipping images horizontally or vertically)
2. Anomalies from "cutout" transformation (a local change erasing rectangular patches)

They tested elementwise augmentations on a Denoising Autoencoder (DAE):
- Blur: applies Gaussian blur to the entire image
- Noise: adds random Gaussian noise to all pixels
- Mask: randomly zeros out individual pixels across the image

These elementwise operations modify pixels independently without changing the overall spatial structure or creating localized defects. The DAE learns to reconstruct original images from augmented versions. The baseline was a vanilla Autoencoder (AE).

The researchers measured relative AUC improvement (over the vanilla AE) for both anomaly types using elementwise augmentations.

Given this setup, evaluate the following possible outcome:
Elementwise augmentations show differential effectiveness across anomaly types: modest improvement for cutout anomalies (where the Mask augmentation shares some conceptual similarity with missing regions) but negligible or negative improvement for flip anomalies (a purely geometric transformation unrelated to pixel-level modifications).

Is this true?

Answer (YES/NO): NO